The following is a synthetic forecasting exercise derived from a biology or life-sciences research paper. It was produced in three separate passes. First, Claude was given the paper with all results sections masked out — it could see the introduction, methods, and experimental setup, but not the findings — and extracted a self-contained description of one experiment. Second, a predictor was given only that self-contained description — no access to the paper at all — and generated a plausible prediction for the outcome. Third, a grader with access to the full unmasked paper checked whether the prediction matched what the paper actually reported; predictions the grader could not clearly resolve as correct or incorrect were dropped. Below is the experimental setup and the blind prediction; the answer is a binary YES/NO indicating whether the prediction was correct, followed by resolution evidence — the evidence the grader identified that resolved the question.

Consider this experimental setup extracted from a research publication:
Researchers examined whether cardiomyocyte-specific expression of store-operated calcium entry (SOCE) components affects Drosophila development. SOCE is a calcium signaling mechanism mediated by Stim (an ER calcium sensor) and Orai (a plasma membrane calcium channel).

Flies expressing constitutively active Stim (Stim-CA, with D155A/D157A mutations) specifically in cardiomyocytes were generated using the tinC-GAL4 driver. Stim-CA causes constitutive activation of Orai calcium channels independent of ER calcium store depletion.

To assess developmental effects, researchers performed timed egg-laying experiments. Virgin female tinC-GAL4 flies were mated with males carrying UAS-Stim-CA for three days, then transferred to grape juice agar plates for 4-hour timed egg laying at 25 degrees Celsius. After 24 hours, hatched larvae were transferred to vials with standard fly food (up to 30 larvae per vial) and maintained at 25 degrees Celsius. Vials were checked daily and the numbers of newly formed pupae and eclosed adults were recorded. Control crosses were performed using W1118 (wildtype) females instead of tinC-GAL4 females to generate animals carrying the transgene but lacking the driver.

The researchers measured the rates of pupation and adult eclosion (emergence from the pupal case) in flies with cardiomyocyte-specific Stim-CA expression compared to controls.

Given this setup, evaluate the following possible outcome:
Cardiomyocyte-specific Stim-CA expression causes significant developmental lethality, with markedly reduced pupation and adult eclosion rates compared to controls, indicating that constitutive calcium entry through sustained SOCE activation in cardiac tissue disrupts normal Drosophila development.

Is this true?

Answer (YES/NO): YES